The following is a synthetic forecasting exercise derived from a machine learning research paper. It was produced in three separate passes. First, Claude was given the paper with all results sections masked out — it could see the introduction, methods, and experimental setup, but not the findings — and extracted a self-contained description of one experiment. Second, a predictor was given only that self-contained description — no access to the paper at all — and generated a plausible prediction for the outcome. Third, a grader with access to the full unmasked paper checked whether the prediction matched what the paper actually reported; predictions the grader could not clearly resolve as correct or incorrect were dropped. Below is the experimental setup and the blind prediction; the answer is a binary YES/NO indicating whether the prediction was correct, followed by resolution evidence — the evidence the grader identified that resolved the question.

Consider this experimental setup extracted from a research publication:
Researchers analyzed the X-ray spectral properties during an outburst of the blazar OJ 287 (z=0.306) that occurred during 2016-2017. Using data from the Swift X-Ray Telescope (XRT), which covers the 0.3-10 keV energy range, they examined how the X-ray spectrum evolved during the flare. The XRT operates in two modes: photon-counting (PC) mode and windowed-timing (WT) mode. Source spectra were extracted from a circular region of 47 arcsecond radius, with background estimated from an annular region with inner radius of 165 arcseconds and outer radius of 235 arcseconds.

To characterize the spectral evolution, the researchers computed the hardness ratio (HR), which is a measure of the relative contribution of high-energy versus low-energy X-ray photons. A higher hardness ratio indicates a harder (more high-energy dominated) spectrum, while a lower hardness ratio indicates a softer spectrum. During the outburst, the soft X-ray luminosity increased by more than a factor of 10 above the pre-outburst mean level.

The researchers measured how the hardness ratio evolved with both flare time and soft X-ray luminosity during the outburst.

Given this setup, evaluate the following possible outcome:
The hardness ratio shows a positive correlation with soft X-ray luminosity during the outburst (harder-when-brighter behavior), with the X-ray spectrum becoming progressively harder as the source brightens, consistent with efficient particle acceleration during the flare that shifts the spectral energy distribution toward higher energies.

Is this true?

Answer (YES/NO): NO